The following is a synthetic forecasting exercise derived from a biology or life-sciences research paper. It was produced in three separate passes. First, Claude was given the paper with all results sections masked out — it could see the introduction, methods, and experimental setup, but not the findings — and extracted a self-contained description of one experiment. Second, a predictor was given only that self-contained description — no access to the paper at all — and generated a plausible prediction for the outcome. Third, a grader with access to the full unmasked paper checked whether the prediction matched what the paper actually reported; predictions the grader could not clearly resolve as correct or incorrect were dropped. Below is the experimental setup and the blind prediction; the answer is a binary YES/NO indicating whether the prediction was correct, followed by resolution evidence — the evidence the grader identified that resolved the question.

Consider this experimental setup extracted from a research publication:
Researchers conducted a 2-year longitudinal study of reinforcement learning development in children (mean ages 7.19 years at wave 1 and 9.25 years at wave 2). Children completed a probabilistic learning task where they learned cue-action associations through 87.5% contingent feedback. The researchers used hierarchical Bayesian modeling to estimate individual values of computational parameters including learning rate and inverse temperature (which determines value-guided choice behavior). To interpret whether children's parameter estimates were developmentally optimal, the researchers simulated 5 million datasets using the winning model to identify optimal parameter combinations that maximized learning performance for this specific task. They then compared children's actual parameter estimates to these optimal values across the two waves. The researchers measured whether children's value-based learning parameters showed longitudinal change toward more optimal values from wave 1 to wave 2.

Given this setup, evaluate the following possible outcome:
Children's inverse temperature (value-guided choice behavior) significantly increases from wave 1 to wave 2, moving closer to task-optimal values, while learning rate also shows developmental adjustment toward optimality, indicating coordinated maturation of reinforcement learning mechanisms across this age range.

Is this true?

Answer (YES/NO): YES